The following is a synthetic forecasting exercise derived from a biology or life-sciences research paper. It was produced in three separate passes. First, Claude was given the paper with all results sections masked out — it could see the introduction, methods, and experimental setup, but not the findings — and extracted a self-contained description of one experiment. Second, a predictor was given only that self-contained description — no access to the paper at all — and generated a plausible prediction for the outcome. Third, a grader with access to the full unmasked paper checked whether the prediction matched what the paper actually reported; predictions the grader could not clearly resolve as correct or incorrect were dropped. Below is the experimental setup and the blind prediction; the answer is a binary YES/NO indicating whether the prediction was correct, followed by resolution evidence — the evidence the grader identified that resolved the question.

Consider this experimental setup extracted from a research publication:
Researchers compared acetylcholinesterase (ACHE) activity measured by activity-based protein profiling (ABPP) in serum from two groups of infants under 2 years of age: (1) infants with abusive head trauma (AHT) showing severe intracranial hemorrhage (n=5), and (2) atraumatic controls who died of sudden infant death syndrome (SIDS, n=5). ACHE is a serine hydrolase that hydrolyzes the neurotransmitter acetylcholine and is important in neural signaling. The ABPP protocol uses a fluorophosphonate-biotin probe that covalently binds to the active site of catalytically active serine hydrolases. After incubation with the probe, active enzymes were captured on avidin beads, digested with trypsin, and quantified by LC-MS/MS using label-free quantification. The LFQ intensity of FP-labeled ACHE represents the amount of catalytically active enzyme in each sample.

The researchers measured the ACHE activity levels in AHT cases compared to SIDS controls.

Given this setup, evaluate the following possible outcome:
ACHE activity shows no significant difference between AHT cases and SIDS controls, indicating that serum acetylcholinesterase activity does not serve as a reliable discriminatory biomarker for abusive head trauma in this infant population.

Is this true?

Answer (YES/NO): NO